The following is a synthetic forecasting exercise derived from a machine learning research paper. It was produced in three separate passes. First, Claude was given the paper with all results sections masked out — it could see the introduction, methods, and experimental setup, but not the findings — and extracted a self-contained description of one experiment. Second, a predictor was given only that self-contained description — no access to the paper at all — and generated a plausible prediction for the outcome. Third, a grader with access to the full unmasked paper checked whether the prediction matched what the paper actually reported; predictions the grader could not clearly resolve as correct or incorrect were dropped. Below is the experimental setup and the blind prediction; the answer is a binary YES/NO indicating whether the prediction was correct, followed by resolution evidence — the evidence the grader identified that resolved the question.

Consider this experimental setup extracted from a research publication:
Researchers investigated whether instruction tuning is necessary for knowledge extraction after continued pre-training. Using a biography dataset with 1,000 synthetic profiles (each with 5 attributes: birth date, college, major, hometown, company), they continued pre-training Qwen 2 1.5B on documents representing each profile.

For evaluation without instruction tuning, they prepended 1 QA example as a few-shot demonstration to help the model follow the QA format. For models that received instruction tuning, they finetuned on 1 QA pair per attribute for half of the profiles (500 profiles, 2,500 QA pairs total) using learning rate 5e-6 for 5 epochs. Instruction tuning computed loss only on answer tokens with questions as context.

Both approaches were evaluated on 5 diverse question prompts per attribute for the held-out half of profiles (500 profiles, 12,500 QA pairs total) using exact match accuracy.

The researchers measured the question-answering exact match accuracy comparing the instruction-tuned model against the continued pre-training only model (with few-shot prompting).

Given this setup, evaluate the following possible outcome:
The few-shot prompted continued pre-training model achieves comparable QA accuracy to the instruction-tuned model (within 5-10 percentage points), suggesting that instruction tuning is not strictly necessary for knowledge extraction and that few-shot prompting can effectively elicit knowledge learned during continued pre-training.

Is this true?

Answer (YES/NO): NO